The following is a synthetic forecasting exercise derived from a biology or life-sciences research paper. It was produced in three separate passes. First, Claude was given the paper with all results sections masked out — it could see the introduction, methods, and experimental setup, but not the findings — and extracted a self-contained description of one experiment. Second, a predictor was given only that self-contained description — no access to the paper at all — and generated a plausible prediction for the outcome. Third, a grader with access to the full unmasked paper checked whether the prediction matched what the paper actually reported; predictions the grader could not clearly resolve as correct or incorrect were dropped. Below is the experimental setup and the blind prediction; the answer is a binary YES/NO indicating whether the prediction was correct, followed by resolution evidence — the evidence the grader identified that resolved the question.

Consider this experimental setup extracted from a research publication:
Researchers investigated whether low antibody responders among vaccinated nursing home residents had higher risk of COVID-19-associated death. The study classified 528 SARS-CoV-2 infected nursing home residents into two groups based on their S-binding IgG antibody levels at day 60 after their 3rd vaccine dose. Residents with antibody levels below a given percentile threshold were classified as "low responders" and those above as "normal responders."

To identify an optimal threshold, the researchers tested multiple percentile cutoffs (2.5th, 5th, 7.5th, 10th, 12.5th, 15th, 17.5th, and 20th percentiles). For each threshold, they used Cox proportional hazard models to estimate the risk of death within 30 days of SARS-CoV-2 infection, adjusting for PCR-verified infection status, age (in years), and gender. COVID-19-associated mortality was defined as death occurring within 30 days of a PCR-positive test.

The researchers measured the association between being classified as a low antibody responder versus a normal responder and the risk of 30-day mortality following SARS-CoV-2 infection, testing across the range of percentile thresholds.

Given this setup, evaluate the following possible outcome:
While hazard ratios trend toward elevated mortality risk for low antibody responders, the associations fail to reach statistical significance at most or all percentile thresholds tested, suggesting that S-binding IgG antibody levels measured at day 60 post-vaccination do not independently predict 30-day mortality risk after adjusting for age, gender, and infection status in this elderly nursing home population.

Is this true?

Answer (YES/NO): NO